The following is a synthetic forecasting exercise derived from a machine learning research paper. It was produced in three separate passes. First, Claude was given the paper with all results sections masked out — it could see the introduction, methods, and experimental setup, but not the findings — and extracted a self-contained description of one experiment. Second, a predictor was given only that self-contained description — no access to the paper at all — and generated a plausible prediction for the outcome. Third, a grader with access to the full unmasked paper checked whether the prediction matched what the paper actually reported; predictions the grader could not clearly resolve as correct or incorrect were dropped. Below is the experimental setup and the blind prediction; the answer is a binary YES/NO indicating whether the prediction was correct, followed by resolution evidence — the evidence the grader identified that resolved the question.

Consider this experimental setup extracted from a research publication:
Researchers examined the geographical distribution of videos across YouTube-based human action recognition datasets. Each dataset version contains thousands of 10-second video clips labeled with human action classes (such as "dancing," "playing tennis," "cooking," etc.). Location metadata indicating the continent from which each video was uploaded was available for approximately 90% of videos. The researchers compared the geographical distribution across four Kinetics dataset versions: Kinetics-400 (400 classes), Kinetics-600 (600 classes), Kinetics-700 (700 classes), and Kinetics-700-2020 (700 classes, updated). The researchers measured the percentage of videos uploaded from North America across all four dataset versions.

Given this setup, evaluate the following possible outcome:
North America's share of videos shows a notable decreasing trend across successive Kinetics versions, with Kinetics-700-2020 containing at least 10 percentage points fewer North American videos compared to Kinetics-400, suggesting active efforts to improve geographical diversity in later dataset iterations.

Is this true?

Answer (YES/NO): NO